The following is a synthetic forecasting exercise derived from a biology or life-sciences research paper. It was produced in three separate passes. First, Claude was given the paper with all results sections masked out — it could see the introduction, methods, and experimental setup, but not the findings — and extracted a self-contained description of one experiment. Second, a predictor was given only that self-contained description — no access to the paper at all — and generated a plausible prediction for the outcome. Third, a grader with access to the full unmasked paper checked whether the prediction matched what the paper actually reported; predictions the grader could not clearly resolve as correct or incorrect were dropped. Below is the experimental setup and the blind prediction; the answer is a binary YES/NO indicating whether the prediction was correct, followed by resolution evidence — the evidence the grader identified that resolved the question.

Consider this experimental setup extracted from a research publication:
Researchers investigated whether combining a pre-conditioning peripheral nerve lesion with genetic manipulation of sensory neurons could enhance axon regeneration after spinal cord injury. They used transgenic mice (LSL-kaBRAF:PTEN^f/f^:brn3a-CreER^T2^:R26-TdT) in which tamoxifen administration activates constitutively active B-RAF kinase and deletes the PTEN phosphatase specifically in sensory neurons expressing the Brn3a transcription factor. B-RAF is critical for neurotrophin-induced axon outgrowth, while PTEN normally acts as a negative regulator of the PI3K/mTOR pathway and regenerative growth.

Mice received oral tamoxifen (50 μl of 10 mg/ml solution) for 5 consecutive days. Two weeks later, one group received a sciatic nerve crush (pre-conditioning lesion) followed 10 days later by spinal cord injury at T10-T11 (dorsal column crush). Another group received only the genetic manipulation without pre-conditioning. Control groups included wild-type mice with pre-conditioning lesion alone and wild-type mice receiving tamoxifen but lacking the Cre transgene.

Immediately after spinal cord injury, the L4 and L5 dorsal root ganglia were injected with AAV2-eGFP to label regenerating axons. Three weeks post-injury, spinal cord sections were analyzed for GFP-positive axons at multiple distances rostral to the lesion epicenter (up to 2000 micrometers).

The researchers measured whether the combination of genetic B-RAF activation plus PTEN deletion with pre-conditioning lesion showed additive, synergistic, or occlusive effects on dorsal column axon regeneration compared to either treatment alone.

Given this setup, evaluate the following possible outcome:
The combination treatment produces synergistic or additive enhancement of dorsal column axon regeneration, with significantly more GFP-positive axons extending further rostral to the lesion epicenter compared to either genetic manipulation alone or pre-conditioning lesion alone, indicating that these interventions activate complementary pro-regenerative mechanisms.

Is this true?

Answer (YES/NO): NO